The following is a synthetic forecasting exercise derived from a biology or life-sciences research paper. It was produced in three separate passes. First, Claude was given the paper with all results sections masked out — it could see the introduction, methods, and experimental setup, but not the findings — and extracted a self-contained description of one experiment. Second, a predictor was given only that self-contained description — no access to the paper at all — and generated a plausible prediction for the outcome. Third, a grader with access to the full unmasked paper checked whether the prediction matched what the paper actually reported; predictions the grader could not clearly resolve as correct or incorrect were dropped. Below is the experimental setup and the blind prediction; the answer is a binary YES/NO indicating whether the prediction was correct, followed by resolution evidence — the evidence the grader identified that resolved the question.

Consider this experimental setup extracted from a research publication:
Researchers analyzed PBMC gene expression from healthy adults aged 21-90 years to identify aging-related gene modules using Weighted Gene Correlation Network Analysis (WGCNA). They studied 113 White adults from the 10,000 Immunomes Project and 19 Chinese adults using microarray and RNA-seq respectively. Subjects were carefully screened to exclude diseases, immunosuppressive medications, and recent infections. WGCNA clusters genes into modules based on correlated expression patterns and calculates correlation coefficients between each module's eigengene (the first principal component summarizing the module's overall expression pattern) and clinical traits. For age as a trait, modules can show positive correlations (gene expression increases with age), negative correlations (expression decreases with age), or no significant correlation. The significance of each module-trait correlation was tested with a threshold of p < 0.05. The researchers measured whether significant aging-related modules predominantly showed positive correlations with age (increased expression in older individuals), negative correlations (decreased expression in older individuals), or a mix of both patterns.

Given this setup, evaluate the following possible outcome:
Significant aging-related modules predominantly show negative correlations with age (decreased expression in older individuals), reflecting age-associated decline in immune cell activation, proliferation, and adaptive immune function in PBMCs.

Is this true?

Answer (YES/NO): NO